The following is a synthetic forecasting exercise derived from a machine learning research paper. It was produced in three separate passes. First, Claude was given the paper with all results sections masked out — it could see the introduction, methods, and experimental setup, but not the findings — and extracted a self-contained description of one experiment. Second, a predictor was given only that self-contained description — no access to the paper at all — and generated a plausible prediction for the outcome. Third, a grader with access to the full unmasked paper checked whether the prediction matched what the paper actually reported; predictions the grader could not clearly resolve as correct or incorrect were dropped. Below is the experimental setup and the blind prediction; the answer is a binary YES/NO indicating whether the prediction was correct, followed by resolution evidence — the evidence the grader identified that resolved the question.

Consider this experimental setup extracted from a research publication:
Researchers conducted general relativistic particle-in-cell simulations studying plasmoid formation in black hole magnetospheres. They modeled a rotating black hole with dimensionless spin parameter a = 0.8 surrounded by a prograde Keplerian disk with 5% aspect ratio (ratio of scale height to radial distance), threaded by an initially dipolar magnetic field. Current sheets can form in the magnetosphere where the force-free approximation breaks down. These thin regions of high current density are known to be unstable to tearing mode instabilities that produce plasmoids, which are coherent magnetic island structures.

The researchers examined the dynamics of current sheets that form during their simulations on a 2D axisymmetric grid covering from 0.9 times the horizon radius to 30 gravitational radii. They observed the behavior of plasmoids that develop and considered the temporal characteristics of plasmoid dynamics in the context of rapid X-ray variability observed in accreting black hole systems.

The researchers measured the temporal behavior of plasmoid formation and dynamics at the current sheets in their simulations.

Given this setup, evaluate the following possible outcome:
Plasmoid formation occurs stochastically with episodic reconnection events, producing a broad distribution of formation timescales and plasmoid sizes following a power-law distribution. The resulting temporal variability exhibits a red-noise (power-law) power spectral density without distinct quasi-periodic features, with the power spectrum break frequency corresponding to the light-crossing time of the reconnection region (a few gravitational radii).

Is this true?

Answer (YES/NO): NO